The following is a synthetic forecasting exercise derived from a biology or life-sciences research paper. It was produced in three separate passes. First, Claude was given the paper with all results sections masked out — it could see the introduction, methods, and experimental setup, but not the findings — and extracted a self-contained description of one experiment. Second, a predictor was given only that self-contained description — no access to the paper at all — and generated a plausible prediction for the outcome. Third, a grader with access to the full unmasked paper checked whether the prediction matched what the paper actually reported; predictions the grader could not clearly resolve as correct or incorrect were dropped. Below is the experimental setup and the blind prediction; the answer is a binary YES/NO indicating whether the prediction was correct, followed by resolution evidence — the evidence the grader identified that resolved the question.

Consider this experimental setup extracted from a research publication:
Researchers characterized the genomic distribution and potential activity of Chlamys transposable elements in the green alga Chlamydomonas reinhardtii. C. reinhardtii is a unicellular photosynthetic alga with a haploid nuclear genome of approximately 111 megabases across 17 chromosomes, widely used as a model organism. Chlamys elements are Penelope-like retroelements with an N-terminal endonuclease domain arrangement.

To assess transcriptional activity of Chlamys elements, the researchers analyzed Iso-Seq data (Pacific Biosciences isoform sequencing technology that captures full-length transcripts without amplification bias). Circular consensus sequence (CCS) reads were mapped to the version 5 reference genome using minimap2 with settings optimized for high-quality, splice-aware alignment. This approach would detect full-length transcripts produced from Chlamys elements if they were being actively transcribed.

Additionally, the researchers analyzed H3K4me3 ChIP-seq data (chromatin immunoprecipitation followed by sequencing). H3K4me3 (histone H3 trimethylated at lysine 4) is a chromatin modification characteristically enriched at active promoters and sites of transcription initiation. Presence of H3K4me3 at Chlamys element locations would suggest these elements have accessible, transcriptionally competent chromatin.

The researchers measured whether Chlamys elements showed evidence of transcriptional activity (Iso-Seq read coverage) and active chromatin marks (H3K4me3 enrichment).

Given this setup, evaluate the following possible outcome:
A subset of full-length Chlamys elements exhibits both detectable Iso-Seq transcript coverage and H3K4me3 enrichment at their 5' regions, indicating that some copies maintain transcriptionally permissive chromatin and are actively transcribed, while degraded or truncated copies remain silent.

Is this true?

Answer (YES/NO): NO